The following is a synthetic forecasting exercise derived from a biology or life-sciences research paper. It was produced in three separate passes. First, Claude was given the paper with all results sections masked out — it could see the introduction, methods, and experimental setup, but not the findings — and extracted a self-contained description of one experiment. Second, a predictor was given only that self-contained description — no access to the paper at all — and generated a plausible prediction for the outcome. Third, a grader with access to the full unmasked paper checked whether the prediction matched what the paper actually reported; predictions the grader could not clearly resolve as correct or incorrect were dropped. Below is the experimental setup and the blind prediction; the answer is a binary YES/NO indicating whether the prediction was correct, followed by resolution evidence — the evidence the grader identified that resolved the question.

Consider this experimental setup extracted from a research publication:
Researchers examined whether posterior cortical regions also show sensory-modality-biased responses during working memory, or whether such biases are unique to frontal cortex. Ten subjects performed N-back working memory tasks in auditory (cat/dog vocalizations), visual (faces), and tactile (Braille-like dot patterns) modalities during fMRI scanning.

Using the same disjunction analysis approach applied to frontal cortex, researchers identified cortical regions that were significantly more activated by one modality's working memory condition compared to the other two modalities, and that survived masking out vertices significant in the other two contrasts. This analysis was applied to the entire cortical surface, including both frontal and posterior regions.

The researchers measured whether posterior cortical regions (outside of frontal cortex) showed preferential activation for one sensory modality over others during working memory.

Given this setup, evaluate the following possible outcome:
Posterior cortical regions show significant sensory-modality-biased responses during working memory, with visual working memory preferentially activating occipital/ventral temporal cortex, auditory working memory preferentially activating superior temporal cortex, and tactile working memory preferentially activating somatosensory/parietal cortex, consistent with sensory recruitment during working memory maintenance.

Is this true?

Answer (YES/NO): YES